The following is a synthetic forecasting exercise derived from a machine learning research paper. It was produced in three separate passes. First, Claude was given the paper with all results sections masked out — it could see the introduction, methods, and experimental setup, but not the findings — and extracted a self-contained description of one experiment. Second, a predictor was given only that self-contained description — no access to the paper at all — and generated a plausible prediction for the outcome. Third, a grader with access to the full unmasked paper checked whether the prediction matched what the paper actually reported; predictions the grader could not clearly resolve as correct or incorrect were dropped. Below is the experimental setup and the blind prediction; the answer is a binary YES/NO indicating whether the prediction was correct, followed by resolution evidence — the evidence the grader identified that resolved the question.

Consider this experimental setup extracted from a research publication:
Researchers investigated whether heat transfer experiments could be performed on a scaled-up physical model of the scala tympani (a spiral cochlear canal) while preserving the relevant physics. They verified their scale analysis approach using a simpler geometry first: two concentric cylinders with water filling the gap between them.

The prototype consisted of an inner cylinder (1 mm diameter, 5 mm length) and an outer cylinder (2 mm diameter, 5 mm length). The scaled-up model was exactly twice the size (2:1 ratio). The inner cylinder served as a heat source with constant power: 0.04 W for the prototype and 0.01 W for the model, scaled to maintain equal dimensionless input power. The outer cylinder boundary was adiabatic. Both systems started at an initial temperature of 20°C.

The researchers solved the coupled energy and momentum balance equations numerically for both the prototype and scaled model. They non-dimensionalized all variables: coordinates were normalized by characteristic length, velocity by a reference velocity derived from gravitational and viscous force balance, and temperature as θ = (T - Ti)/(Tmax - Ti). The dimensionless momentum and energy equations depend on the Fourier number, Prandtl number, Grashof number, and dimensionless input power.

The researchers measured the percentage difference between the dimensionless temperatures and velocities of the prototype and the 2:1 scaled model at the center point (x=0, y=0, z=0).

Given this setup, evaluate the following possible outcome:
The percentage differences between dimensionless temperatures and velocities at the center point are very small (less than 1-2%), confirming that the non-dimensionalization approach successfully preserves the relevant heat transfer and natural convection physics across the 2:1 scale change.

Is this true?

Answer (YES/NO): YES